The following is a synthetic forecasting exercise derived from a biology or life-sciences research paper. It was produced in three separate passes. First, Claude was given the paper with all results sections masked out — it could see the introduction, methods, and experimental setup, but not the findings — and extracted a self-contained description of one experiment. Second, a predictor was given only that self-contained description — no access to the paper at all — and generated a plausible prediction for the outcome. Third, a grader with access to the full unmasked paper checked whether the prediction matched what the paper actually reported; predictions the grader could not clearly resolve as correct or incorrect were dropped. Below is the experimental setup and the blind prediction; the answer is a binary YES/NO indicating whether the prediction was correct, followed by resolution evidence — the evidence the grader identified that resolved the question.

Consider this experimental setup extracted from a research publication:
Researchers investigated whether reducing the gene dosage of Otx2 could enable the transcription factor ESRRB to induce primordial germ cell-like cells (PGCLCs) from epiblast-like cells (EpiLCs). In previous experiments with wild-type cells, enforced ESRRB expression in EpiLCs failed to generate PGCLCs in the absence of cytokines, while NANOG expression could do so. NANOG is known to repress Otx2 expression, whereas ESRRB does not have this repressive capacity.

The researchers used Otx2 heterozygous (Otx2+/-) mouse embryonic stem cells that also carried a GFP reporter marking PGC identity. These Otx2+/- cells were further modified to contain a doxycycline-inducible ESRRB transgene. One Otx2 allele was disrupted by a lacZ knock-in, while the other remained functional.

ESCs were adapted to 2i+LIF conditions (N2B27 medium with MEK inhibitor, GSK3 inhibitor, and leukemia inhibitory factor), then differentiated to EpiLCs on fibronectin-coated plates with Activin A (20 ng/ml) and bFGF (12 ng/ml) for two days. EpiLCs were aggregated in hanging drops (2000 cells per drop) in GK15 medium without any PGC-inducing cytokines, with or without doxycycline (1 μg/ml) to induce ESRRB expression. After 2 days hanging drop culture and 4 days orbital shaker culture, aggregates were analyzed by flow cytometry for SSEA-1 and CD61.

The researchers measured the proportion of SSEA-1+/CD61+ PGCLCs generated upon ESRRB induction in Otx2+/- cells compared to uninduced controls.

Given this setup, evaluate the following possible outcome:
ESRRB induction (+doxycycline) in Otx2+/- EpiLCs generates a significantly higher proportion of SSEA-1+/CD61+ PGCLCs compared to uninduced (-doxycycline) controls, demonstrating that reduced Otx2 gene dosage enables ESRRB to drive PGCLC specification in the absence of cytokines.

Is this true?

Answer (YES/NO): YES